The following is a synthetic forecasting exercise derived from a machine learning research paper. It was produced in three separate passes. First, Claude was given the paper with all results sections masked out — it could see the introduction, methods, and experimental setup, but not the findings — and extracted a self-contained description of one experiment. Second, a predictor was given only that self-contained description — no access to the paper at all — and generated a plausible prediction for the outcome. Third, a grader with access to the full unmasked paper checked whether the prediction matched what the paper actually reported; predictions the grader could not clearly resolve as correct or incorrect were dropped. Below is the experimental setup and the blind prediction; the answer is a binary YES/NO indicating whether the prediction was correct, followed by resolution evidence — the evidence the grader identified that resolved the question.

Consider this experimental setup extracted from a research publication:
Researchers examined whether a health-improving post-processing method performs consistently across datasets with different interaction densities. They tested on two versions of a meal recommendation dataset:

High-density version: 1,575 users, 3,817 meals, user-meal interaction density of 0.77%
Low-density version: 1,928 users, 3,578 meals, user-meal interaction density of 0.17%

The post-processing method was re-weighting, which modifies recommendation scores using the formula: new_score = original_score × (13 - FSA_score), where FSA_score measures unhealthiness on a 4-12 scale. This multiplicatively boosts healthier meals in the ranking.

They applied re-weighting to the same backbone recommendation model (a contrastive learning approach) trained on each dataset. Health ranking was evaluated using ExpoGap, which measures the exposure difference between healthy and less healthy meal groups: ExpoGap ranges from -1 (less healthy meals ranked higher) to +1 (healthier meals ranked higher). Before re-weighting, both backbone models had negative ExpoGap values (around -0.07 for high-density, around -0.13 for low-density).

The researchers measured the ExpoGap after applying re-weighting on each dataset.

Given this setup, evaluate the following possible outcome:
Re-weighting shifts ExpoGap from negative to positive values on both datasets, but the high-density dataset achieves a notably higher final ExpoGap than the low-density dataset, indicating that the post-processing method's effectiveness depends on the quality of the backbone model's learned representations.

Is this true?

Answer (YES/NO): NO